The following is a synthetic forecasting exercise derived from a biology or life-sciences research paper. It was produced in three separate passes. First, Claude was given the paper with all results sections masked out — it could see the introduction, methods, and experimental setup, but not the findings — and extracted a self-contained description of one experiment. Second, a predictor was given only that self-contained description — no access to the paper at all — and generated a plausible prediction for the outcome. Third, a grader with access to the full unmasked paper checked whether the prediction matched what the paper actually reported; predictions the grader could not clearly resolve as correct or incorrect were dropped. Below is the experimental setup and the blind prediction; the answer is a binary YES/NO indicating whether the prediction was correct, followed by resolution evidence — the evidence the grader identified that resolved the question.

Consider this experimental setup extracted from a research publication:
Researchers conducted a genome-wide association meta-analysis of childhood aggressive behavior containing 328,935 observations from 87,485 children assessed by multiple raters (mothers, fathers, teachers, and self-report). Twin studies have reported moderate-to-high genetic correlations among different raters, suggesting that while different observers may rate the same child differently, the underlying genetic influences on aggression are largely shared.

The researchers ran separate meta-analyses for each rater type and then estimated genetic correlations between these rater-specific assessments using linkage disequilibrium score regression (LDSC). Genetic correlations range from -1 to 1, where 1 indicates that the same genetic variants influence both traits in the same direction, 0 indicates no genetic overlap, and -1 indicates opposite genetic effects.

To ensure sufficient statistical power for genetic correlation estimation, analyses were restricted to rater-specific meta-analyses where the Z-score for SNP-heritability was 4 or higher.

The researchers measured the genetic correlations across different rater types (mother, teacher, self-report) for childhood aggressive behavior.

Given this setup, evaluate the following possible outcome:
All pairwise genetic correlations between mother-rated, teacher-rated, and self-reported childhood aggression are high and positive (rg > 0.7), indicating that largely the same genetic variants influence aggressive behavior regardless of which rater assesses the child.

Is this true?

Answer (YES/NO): NO